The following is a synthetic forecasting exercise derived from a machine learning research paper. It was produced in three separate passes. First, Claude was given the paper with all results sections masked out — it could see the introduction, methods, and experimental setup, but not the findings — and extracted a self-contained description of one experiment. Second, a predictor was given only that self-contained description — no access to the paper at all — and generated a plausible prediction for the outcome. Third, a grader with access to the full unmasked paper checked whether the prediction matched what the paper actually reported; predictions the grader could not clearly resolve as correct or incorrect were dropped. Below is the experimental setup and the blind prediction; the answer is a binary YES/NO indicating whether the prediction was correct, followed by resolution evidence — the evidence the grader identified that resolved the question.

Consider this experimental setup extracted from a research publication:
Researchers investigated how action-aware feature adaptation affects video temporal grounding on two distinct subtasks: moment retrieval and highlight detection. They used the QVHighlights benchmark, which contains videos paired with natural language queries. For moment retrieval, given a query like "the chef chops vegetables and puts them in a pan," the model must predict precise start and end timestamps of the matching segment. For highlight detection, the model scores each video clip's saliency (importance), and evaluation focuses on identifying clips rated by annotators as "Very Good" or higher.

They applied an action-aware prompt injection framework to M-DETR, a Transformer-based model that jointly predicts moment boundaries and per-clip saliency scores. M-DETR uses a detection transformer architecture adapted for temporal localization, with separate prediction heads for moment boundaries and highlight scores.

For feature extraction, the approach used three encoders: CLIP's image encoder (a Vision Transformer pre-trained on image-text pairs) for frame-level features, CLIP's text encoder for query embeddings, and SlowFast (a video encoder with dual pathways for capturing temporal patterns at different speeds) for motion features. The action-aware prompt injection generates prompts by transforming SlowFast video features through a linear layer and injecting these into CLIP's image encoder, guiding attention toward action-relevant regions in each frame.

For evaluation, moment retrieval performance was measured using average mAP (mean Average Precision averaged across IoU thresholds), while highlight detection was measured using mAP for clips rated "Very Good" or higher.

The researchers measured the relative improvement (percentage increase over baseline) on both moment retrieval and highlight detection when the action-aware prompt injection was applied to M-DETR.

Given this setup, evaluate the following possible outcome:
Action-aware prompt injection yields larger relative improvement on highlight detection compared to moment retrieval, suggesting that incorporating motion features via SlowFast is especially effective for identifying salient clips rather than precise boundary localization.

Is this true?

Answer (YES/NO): NO